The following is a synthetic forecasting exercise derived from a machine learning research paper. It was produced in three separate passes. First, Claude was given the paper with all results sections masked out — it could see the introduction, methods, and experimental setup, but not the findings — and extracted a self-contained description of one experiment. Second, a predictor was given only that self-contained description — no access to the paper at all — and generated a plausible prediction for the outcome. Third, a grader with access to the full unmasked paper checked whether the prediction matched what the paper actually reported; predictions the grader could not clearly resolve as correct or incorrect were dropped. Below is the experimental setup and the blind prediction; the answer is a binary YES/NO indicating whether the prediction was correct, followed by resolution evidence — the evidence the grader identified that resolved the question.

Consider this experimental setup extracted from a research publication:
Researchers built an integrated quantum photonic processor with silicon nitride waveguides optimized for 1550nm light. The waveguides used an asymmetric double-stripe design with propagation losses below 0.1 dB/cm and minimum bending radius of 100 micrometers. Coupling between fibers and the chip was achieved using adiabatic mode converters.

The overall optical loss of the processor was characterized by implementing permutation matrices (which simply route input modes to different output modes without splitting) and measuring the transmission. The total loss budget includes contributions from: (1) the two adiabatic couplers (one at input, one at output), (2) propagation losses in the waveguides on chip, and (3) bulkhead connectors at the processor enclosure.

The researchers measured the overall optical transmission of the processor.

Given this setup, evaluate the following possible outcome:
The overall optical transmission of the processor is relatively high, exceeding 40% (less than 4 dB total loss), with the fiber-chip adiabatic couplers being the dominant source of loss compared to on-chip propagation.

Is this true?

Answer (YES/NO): NO